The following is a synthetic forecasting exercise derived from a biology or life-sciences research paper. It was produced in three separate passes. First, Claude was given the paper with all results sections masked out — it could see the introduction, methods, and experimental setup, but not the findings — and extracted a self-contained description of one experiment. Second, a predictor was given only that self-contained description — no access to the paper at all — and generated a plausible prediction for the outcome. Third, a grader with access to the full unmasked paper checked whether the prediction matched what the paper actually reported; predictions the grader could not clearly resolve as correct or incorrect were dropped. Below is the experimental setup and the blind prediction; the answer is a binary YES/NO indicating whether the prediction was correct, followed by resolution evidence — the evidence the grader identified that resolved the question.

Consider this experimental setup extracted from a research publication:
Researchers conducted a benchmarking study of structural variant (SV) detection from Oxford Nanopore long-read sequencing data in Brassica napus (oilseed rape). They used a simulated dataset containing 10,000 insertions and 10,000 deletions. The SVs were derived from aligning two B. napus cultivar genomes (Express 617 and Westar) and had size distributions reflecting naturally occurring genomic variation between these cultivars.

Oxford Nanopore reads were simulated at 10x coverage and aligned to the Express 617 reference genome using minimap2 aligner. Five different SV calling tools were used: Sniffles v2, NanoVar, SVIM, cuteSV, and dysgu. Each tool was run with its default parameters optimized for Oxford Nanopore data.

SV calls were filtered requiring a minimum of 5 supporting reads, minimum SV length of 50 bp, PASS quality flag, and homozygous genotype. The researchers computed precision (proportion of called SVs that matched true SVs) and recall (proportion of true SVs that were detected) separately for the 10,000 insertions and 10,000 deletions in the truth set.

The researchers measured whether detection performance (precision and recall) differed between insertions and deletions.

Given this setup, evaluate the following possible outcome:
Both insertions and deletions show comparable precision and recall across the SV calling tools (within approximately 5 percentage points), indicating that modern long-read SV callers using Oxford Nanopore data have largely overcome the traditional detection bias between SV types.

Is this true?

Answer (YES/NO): NO